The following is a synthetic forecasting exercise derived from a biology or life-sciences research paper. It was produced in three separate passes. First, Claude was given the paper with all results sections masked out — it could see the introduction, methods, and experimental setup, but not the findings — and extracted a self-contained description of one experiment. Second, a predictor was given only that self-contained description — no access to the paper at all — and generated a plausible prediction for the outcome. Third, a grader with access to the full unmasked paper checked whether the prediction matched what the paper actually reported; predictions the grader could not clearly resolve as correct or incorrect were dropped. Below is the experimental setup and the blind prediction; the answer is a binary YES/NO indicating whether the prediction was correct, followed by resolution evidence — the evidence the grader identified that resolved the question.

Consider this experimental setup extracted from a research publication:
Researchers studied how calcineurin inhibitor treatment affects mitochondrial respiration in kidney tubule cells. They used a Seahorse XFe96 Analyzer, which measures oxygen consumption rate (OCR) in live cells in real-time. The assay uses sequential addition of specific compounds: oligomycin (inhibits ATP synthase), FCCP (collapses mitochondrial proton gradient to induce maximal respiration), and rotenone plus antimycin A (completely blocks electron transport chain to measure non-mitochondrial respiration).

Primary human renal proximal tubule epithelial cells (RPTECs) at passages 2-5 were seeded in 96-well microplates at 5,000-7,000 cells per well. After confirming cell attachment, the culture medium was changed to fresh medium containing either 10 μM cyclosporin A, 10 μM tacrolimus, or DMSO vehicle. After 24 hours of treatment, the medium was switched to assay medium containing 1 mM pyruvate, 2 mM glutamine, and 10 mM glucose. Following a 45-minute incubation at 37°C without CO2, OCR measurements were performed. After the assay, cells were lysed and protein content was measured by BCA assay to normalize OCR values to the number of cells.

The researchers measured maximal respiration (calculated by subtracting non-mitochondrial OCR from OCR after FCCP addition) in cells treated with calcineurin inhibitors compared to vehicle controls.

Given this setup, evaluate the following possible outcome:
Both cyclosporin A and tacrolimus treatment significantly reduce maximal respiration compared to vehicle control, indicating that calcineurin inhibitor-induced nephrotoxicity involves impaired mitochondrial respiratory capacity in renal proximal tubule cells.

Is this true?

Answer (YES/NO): YES